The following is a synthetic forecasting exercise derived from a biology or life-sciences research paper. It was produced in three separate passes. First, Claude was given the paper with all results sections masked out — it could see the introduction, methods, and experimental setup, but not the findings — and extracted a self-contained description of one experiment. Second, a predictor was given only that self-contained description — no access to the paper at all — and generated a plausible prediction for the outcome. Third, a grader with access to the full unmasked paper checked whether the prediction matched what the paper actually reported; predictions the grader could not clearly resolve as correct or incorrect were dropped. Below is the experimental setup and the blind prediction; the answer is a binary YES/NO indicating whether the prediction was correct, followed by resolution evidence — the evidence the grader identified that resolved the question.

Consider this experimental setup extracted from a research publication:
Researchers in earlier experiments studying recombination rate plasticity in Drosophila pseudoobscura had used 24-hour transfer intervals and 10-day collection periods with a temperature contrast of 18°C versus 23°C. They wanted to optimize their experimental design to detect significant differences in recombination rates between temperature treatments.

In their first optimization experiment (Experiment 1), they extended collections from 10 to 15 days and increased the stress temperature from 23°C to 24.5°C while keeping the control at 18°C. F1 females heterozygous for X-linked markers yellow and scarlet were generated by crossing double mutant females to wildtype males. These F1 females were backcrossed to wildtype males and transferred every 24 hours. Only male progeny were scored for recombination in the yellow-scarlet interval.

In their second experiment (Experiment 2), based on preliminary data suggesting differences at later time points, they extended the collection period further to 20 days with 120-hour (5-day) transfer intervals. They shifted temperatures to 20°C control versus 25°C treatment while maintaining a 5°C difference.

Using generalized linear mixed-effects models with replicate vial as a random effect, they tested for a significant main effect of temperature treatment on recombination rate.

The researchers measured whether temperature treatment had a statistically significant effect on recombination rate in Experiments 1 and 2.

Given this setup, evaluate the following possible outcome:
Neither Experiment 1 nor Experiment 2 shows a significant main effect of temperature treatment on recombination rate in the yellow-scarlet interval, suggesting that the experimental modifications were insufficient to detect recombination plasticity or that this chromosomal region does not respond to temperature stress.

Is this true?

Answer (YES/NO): YES